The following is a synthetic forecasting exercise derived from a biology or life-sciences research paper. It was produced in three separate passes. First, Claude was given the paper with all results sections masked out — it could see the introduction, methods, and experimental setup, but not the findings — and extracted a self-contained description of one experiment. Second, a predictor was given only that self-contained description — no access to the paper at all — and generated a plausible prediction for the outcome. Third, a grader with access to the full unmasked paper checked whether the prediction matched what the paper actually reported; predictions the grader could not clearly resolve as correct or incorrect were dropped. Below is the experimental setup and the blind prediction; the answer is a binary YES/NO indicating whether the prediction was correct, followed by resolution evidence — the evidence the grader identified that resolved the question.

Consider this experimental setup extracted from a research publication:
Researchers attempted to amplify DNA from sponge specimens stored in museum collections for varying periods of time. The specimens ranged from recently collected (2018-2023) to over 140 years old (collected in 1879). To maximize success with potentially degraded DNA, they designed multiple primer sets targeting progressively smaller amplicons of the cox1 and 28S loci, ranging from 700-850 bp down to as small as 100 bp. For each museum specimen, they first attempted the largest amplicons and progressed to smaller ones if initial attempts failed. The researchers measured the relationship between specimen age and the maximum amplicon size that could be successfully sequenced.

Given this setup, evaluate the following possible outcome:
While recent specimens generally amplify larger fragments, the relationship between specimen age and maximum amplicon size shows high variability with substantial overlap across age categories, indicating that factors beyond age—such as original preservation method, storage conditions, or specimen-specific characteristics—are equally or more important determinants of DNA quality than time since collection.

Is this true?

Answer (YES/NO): NO